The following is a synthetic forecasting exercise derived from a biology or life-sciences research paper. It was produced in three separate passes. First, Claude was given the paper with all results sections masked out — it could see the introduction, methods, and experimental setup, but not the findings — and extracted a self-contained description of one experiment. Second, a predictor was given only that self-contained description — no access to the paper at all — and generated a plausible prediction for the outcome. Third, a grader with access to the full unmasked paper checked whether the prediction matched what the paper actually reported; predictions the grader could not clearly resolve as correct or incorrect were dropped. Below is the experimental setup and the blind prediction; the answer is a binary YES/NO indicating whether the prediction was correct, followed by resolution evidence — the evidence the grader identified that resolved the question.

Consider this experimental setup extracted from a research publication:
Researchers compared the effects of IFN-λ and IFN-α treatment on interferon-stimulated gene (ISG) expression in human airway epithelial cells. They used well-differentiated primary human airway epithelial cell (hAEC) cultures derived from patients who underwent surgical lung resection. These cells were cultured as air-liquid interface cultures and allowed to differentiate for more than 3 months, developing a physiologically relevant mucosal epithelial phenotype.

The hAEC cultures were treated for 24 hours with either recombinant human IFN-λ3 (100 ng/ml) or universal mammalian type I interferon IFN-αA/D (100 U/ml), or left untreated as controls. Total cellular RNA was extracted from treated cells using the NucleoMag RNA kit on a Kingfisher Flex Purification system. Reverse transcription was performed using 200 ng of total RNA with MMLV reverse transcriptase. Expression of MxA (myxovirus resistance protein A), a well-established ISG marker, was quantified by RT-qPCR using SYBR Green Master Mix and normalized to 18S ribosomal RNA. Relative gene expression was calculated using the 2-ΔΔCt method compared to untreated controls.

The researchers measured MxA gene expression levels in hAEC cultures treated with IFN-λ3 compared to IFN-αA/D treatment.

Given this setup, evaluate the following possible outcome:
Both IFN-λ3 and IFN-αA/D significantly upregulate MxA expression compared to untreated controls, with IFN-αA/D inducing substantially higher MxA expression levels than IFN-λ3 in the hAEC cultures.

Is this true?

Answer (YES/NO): NO